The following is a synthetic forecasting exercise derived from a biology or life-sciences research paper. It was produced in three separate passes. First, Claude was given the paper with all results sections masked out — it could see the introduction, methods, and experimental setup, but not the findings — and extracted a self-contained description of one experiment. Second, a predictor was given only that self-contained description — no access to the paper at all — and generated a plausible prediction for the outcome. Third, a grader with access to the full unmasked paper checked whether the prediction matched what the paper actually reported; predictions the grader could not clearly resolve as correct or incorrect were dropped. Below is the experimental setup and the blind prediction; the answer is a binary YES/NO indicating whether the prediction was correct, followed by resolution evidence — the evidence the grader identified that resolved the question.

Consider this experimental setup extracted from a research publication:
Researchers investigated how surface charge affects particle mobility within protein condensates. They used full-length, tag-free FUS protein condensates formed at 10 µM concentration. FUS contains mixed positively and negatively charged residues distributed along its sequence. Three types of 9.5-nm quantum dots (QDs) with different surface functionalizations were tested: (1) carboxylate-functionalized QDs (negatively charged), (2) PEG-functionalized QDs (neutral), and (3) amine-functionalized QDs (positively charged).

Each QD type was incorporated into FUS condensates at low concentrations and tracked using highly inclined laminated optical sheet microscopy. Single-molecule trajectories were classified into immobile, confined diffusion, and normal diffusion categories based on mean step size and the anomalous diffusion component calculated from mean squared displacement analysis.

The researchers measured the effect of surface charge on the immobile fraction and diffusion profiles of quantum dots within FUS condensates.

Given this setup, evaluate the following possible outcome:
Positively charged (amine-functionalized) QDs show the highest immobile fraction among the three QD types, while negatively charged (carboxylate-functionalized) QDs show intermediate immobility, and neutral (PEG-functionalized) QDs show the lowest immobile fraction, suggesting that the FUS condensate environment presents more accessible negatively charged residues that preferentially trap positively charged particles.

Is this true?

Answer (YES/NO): NO